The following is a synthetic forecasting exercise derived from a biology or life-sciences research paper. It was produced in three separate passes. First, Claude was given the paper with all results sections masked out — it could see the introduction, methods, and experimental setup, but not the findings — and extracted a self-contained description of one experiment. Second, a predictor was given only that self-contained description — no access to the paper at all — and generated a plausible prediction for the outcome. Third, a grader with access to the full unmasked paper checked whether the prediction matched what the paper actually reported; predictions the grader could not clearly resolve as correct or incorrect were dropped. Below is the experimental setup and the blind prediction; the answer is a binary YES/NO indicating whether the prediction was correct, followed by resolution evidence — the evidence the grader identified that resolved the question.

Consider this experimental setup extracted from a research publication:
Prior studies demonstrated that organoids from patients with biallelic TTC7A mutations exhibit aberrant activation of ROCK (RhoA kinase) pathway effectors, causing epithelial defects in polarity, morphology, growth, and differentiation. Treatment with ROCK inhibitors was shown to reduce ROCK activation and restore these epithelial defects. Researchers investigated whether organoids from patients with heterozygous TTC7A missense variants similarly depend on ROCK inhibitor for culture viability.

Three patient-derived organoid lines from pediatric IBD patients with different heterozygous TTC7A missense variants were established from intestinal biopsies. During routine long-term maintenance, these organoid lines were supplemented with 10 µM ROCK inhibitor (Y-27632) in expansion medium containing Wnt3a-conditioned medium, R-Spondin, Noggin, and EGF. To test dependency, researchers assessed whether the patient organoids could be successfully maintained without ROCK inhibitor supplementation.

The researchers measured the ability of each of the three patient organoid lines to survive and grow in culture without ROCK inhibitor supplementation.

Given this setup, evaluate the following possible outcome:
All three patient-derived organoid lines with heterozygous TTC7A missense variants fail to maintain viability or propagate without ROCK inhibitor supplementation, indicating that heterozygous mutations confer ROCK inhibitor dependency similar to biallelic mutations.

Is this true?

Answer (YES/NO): NO